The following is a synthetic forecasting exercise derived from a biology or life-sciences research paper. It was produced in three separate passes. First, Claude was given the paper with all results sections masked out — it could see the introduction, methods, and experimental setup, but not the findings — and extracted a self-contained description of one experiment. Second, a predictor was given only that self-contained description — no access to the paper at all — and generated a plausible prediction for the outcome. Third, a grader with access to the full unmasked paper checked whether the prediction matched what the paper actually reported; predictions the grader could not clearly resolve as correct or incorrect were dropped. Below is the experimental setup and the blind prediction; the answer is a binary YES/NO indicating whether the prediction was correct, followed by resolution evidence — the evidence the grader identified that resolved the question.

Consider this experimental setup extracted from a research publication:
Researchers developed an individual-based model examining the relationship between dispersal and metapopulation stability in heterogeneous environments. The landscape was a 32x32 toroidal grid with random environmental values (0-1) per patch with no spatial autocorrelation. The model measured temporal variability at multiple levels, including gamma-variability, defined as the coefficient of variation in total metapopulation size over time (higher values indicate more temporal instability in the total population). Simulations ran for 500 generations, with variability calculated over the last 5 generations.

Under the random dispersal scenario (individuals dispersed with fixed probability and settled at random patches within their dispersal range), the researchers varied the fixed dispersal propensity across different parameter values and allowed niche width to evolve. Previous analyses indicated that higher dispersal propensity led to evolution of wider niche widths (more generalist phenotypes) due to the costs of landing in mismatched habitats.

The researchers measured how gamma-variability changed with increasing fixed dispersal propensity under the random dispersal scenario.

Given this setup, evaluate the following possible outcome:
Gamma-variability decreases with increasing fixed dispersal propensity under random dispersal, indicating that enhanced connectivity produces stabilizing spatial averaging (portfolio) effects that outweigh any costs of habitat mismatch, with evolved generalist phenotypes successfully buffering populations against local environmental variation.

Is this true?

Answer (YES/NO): NO